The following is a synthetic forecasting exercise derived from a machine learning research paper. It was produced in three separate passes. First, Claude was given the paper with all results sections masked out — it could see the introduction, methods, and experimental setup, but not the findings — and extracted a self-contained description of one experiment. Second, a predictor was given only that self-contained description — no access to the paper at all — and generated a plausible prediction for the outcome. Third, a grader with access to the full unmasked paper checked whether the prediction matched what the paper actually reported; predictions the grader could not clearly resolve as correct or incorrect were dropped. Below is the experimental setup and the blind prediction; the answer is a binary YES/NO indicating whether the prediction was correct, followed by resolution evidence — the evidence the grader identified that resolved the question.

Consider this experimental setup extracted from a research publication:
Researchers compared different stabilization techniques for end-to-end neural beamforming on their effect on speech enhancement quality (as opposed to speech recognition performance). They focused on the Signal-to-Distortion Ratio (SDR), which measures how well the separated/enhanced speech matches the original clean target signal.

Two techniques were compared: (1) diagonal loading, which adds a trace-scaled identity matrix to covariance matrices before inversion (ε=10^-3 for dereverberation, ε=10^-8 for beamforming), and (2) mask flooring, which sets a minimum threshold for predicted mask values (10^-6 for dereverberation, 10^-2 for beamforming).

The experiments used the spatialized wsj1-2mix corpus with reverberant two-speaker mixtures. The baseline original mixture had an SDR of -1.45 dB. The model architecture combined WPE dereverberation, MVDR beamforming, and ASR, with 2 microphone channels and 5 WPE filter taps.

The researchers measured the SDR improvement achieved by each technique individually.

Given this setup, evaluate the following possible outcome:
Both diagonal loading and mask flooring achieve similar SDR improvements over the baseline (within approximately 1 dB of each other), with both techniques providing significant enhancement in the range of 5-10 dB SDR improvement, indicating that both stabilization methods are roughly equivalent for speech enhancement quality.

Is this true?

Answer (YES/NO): NO